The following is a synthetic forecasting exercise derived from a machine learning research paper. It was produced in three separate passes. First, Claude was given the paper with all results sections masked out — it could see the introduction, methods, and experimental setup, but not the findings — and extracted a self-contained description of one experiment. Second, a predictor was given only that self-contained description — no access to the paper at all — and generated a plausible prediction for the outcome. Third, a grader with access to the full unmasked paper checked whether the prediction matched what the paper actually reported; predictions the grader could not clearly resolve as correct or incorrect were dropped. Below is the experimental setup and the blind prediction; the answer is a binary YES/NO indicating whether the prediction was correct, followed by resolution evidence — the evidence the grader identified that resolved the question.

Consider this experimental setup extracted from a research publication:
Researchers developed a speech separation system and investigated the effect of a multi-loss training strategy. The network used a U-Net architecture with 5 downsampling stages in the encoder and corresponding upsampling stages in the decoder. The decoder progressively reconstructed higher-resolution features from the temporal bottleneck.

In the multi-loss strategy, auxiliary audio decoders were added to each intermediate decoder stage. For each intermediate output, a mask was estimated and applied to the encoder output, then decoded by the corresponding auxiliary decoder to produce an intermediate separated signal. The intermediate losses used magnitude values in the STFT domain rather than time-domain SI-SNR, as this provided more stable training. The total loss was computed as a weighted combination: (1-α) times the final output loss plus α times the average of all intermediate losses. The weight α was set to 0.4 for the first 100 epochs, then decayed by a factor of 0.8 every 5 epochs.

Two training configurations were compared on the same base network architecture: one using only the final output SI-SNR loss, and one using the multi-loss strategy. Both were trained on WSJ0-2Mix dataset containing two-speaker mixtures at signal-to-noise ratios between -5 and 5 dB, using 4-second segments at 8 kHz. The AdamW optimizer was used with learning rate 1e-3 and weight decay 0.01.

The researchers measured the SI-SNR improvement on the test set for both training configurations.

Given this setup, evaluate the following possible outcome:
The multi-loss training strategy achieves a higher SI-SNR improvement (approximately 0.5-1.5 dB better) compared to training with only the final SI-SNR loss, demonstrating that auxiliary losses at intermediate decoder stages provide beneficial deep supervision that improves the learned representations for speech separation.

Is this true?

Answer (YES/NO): YES